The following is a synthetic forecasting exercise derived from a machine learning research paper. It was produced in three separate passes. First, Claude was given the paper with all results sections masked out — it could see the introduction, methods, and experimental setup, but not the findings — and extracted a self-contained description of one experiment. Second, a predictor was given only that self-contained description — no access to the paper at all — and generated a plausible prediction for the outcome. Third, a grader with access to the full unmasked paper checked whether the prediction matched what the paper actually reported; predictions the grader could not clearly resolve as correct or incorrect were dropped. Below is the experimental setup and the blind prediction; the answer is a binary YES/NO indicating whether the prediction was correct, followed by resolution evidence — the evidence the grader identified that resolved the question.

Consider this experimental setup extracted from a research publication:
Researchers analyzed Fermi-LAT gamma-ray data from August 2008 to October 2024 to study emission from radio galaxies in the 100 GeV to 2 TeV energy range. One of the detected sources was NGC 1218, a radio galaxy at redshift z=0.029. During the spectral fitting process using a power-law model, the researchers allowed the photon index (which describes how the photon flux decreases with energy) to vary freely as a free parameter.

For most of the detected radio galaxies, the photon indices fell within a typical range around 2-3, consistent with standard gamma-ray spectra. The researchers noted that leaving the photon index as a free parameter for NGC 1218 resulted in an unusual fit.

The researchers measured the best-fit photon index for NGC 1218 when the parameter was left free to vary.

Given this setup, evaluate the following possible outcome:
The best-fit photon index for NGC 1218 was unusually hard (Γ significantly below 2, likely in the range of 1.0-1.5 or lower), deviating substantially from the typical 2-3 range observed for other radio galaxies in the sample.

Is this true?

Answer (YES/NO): NO